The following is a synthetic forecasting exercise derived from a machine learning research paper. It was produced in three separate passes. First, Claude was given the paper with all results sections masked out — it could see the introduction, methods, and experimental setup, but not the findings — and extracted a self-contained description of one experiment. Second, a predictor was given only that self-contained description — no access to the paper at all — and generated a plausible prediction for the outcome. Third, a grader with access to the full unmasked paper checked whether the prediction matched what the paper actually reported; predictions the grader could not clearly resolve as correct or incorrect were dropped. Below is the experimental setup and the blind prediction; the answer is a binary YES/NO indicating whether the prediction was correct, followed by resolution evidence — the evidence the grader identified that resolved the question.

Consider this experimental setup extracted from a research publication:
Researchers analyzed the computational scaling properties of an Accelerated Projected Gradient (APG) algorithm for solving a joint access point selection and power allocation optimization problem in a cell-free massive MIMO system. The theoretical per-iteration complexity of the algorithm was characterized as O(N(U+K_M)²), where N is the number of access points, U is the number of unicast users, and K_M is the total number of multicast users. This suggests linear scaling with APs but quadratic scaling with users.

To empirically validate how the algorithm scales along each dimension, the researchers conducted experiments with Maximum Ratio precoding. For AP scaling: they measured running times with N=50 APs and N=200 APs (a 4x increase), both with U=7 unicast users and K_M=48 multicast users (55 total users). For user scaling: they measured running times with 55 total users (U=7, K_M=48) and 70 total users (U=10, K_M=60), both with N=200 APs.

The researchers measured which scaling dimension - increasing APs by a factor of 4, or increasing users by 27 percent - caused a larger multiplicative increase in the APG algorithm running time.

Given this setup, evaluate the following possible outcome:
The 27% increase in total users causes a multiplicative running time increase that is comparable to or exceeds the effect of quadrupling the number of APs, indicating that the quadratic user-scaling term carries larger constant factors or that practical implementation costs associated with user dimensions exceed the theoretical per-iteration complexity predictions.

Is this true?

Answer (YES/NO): YES